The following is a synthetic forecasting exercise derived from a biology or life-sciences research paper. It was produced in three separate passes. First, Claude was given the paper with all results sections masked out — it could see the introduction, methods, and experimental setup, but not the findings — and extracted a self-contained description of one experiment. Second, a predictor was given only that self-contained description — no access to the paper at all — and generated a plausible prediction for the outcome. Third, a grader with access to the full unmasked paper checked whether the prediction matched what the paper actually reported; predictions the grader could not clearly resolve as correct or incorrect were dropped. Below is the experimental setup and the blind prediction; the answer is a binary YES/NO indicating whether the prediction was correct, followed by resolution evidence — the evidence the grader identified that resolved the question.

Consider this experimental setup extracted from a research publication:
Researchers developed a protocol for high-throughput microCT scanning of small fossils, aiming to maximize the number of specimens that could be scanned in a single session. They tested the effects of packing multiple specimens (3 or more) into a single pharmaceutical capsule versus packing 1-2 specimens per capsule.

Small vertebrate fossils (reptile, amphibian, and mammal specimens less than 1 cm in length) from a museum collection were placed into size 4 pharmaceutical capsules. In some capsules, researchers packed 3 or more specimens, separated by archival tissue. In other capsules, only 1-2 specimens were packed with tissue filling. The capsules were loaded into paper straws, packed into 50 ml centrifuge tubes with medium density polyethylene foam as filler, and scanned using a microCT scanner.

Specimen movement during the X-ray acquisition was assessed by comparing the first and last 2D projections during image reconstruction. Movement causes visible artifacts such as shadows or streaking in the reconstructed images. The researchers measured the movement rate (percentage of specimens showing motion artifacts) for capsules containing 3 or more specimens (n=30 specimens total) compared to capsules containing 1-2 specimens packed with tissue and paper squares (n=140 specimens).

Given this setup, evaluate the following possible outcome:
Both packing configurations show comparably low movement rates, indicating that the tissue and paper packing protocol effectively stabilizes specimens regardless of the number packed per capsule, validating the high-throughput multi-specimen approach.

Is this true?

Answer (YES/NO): NO